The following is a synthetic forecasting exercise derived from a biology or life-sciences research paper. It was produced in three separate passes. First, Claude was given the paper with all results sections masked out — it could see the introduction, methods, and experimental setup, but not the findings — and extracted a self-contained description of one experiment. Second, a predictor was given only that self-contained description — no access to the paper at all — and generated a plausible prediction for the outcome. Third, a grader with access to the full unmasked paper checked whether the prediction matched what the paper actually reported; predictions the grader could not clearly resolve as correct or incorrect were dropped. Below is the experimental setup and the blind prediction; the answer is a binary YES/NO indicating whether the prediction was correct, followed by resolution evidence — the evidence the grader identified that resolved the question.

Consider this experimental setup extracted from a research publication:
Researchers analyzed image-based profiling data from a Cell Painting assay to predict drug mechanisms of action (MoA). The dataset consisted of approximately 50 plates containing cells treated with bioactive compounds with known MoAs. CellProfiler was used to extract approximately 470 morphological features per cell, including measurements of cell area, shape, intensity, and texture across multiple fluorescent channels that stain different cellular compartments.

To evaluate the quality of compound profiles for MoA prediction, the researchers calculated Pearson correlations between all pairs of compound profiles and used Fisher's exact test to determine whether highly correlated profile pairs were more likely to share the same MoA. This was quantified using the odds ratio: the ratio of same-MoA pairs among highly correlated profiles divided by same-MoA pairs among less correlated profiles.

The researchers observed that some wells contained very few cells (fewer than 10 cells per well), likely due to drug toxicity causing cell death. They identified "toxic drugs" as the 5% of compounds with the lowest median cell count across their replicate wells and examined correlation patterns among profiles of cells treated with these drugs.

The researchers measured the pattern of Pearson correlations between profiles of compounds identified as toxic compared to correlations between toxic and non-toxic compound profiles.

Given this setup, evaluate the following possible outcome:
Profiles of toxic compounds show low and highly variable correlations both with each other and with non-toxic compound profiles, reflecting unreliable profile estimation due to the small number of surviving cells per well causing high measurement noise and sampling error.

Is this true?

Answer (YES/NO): NO